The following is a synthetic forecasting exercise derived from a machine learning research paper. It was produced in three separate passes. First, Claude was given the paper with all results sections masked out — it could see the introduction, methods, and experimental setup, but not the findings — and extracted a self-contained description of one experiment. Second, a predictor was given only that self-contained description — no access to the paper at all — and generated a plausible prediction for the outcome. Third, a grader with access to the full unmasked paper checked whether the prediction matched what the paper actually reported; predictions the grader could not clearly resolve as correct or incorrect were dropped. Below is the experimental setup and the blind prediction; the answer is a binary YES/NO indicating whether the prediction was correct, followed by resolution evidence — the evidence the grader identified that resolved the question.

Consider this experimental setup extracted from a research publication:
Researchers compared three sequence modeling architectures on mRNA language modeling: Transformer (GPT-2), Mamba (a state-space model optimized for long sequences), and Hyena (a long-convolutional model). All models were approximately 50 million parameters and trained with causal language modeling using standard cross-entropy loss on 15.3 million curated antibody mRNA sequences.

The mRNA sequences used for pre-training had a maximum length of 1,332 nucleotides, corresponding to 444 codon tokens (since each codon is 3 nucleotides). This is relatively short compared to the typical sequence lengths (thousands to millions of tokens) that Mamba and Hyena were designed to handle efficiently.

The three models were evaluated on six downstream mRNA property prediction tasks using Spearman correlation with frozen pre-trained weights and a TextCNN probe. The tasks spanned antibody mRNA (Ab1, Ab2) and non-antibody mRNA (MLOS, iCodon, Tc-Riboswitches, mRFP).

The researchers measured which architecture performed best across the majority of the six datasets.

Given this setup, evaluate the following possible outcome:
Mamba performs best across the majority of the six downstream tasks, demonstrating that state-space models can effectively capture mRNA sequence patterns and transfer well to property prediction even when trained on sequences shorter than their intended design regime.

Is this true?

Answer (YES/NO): NO